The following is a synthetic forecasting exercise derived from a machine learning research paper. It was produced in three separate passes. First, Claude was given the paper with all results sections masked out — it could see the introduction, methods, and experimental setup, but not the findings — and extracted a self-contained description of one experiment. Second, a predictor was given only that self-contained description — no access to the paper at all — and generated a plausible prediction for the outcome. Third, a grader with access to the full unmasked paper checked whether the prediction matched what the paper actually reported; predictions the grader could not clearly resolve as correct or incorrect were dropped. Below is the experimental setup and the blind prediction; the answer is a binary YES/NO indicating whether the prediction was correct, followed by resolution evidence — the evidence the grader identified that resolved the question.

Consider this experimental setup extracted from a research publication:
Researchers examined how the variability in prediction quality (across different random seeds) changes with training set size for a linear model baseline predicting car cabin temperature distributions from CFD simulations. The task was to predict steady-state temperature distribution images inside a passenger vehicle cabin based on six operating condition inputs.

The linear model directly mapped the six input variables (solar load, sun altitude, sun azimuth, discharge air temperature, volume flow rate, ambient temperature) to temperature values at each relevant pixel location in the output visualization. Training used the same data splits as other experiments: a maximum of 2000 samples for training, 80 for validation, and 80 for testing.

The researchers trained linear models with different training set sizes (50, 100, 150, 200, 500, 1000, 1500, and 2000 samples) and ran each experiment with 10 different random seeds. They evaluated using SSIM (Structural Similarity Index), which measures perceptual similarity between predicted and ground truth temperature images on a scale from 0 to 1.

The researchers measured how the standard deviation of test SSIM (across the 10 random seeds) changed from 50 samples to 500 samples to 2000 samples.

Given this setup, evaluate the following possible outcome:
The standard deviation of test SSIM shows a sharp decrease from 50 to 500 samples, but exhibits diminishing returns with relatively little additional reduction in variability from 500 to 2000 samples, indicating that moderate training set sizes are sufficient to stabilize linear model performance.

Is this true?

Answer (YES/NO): NO